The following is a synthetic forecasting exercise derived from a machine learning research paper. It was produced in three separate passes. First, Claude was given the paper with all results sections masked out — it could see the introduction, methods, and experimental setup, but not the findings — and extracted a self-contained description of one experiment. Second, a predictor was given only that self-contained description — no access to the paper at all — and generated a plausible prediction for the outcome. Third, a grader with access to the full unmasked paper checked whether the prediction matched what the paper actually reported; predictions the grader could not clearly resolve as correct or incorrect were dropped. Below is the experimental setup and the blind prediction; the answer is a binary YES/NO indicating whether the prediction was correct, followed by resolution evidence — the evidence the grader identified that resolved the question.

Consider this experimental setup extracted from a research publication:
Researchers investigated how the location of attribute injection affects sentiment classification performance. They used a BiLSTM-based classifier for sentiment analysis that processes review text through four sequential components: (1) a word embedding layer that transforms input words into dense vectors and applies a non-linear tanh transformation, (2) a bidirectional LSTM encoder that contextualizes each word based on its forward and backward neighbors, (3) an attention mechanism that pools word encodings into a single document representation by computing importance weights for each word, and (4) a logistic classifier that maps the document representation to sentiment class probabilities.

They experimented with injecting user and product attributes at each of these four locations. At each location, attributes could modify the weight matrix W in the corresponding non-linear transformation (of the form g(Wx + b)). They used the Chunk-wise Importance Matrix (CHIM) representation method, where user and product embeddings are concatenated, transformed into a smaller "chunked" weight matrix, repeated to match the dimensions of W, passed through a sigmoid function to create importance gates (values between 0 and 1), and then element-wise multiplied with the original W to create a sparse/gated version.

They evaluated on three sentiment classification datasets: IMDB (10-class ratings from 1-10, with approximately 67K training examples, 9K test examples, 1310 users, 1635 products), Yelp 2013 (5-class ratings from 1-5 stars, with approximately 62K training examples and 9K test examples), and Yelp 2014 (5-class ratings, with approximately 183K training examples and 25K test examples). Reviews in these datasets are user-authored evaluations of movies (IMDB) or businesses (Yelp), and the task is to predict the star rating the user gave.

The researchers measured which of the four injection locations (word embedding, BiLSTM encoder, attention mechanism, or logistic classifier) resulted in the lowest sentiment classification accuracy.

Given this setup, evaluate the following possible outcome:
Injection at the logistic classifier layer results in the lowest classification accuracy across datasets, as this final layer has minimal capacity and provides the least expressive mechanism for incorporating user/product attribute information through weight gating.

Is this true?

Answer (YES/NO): NO